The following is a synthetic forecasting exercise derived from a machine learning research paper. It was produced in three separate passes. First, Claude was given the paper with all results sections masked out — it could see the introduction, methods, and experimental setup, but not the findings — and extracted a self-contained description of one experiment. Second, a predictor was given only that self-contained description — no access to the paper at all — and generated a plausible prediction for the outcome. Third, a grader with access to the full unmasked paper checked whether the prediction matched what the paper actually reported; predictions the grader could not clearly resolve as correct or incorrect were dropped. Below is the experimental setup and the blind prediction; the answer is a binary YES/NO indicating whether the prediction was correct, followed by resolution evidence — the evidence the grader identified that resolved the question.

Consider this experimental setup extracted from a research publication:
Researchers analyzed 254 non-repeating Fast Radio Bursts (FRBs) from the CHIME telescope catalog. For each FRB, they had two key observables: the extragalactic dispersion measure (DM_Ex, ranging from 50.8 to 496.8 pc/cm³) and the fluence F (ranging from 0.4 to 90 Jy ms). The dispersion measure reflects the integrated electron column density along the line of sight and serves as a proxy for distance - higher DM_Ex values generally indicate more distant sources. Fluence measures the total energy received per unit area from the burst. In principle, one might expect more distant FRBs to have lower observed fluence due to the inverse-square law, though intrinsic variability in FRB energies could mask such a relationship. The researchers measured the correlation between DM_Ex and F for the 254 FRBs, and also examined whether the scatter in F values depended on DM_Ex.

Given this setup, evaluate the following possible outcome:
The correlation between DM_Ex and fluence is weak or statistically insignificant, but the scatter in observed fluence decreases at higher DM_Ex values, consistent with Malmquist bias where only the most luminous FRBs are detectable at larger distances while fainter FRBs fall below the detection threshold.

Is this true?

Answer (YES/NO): NO